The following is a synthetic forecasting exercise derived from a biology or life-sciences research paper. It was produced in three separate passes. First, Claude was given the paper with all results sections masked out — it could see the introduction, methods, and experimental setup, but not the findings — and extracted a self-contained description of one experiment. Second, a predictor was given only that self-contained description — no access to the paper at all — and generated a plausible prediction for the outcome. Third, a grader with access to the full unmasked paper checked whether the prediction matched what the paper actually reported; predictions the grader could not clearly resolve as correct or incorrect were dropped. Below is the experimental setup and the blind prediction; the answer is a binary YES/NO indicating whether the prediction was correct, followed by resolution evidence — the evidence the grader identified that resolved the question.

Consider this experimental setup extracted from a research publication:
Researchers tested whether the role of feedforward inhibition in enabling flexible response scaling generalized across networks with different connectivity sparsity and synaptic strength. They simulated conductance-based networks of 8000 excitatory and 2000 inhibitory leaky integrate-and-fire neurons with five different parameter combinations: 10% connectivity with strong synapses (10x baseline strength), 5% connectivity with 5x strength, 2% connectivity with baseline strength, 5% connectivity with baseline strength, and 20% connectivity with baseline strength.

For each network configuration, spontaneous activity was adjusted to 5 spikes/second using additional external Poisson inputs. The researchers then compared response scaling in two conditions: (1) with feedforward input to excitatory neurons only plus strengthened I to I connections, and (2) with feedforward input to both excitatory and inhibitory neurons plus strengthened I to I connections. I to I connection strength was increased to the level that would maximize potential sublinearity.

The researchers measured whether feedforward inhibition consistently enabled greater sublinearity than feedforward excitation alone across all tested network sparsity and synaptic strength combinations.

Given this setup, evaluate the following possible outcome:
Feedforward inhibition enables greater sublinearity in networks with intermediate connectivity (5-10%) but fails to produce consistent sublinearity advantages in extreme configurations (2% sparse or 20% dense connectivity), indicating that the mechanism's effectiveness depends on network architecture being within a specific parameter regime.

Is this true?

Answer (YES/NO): NO